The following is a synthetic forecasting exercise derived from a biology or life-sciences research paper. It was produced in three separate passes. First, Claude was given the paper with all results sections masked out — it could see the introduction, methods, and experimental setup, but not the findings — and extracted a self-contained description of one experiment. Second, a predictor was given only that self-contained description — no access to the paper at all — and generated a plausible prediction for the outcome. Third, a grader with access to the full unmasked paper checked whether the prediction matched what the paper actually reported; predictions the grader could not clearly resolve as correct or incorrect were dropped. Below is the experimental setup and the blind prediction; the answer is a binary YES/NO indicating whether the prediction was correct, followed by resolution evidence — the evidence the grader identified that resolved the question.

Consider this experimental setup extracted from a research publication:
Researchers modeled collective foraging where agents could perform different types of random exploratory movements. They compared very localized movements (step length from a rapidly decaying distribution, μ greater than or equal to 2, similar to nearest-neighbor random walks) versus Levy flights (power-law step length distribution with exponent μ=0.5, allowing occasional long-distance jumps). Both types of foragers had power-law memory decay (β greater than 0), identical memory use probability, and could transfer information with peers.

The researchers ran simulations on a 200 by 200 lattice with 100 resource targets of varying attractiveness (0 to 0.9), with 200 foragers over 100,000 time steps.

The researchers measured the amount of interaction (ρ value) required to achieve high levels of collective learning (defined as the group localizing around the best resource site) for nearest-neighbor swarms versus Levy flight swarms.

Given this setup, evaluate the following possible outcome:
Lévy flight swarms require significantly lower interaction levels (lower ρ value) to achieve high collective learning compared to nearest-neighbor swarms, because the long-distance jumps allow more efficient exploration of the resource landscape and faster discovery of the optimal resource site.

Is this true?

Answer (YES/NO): NO